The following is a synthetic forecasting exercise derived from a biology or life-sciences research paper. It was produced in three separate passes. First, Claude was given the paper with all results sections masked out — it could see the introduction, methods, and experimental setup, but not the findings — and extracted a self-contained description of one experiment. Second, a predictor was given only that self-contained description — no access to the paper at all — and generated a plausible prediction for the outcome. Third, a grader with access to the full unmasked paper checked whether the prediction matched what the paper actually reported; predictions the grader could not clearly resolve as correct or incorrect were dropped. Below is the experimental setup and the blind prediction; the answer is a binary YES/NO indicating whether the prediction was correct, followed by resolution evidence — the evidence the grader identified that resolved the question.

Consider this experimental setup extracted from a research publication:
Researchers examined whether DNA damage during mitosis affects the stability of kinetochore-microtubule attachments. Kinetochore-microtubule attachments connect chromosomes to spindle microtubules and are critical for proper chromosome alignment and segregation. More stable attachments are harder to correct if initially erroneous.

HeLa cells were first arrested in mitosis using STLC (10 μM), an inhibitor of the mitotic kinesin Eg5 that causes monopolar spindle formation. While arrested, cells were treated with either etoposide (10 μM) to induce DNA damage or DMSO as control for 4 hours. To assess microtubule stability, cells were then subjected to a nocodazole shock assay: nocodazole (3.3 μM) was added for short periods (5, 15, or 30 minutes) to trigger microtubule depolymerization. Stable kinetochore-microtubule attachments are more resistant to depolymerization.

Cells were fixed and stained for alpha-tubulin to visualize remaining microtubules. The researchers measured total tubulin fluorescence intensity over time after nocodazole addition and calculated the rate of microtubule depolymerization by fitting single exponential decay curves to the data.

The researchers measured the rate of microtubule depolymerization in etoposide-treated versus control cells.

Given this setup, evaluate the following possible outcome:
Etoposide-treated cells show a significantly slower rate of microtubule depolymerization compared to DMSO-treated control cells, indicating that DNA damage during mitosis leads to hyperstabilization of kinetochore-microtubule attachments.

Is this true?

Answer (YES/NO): YES